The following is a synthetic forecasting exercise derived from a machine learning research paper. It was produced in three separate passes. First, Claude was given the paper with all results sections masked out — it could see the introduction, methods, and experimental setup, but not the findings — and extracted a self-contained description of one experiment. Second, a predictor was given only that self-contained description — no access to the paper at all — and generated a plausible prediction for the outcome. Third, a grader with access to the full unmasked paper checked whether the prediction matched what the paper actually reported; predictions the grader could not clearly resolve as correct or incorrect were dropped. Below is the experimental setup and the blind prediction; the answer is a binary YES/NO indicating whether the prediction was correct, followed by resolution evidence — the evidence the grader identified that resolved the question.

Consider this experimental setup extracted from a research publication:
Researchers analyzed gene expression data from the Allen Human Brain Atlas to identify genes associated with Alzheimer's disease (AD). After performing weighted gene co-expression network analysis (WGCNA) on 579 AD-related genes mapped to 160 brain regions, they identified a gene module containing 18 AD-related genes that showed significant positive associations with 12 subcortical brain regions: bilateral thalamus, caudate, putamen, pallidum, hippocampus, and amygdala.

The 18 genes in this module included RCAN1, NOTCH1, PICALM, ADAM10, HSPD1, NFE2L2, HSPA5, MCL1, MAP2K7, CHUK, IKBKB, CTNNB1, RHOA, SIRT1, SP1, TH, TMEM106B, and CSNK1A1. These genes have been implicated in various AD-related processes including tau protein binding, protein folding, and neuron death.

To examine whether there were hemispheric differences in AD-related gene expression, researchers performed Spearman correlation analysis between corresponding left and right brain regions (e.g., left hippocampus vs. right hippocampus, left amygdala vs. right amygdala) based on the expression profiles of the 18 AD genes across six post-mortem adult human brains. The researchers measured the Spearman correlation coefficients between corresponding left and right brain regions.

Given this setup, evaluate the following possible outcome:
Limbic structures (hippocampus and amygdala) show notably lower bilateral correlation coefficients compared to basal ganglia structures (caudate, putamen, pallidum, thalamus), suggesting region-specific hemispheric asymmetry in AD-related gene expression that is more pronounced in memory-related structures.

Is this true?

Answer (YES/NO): NO